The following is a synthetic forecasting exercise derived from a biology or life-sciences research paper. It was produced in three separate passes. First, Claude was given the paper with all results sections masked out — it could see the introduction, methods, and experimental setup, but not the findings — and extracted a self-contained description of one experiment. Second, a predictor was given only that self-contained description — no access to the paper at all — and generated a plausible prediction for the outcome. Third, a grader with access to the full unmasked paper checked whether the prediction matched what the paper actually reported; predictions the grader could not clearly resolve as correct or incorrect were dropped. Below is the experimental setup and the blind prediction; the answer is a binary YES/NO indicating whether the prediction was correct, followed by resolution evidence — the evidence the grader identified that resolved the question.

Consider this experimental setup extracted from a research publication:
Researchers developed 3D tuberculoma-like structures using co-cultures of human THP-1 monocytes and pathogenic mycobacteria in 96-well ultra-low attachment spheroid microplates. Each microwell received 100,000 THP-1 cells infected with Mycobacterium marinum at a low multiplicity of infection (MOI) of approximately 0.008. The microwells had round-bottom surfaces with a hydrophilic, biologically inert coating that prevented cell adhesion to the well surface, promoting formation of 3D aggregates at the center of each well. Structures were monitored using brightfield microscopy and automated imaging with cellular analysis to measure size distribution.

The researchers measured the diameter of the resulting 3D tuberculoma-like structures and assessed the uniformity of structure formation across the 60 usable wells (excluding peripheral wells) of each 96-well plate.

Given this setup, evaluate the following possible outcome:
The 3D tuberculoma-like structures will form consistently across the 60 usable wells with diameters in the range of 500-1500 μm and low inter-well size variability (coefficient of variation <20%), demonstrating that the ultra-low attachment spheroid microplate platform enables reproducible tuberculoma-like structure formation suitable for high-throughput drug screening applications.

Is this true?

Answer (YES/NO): NO